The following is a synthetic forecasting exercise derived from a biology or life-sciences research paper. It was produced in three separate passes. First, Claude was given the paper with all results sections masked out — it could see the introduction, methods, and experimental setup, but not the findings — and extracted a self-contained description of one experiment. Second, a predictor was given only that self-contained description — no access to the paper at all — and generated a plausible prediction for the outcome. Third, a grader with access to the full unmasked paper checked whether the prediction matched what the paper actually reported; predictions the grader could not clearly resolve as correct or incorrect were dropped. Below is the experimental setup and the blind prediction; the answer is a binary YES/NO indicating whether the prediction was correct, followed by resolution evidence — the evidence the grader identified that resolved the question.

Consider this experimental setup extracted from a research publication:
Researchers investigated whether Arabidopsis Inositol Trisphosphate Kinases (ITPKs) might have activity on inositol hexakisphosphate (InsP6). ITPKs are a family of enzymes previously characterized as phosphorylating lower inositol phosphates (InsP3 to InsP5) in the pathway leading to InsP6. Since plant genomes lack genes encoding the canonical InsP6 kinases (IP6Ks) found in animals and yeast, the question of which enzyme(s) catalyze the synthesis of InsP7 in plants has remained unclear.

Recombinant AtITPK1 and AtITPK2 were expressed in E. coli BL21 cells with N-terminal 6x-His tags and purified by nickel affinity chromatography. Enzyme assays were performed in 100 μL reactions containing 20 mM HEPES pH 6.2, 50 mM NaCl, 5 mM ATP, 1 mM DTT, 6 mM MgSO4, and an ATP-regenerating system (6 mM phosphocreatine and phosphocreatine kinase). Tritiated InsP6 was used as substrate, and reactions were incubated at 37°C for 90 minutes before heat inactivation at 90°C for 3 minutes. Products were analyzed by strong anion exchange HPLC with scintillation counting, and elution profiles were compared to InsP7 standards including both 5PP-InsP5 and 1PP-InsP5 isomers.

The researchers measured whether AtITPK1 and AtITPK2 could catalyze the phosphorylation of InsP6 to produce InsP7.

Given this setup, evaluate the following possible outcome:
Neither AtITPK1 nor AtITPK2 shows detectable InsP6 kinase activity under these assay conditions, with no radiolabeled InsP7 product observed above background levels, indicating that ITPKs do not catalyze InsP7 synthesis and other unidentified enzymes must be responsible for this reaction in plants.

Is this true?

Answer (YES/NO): NO